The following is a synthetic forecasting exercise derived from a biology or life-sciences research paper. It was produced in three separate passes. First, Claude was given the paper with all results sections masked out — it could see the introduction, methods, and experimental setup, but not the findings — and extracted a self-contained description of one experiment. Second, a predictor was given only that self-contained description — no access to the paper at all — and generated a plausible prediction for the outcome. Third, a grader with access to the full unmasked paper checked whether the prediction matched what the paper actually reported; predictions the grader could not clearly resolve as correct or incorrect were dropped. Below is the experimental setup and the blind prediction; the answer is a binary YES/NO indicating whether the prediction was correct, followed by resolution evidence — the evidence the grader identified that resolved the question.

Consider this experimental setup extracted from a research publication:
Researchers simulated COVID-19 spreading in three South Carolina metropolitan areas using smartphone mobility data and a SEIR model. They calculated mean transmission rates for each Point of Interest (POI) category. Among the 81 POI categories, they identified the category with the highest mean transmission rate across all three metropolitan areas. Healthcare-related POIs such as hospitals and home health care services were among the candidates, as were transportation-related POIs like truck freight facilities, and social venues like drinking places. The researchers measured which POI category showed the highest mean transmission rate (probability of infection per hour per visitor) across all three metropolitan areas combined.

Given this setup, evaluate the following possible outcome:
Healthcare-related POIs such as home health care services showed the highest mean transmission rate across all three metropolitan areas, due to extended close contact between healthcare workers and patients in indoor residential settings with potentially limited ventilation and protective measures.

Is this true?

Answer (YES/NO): NO